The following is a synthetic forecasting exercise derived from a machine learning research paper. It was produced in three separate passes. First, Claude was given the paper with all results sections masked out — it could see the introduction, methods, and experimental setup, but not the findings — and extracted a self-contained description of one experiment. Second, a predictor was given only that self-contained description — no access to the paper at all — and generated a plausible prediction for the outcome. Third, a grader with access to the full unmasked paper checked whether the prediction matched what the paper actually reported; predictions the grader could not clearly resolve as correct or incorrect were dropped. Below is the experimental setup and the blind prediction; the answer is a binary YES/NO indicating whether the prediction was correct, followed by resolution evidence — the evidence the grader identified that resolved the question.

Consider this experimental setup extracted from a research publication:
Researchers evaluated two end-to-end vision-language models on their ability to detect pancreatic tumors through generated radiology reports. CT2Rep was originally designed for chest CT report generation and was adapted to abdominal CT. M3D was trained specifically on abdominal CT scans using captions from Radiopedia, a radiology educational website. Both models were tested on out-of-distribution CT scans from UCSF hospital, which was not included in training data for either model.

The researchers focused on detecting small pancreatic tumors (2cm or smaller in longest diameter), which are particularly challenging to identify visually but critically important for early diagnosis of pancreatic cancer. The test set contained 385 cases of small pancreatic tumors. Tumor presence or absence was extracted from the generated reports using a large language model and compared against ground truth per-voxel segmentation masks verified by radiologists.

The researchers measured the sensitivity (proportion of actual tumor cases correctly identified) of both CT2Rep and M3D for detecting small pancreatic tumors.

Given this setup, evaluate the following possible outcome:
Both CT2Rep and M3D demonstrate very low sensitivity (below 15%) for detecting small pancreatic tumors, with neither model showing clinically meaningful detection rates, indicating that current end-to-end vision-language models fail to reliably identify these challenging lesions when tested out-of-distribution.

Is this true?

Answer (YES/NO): YES